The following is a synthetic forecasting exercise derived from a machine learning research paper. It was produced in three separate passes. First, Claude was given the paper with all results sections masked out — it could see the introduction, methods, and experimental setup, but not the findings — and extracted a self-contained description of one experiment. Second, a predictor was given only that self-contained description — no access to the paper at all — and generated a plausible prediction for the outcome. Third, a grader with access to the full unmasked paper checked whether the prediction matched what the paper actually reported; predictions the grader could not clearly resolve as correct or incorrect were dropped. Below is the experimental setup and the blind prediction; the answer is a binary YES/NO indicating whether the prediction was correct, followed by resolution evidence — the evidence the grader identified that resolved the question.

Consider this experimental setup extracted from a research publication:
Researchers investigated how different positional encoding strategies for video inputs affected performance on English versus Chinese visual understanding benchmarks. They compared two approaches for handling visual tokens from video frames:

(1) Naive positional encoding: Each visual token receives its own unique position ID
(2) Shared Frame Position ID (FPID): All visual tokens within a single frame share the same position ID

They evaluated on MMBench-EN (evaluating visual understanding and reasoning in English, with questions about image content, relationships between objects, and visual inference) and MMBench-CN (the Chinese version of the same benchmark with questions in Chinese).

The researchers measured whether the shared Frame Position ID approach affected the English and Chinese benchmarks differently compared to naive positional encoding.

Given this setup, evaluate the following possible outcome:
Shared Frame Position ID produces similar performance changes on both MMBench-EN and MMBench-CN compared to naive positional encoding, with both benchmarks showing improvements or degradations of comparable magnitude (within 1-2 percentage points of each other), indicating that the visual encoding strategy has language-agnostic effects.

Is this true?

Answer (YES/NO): NO